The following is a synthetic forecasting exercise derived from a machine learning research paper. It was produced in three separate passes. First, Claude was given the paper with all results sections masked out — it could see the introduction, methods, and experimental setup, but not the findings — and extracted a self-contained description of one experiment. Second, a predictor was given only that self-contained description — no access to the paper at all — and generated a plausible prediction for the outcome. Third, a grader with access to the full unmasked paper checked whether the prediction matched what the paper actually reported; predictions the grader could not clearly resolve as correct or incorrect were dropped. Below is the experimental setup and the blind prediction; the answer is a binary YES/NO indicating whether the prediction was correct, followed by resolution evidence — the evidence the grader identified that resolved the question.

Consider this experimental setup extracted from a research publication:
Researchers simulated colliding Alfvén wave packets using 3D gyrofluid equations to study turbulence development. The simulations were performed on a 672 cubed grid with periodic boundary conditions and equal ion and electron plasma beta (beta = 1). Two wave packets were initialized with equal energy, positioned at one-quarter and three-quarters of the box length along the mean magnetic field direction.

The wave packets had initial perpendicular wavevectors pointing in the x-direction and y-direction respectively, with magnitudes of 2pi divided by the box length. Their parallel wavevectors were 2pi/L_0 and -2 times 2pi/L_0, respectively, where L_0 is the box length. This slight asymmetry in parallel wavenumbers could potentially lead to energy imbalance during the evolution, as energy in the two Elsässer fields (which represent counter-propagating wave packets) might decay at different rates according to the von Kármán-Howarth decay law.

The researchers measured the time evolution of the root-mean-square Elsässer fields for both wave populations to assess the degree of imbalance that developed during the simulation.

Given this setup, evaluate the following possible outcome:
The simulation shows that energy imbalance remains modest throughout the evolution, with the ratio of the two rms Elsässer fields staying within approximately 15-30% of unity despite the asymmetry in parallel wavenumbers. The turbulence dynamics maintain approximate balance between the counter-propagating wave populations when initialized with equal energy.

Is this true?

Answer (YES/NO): NO